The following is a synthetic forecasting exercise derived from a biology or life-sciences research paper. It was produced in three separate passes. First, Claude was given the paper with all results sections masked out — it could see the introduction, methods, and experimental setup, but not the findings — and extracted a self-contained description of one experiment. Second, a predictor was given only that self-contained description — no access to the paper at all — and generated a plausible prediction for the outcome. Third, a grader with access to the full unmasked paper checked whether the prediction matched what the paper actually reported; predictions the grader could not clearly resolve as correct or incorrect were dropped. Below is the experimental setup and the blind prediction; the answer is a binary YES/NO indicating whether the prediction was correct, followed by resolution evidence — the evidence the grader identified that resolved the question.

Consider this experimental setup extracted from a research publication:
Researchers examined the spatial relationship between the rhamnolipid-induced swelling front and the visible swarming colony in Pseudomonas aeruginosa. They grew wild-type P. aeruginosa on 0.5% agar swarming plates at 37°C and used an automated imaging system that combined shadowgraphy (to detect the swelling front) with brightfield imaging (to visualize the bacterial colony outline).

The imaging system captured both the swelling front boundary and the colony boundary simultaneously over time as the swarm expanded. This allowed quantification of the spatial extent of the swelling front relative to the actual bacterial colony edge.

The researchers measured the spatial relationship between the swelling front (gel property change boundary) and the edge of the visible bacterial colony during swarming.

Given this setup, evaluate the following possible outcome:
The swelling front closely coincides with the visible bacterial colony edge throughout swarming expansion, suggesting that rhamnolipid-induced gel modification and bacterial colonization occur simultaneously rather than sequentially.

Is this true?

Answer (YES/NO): NO